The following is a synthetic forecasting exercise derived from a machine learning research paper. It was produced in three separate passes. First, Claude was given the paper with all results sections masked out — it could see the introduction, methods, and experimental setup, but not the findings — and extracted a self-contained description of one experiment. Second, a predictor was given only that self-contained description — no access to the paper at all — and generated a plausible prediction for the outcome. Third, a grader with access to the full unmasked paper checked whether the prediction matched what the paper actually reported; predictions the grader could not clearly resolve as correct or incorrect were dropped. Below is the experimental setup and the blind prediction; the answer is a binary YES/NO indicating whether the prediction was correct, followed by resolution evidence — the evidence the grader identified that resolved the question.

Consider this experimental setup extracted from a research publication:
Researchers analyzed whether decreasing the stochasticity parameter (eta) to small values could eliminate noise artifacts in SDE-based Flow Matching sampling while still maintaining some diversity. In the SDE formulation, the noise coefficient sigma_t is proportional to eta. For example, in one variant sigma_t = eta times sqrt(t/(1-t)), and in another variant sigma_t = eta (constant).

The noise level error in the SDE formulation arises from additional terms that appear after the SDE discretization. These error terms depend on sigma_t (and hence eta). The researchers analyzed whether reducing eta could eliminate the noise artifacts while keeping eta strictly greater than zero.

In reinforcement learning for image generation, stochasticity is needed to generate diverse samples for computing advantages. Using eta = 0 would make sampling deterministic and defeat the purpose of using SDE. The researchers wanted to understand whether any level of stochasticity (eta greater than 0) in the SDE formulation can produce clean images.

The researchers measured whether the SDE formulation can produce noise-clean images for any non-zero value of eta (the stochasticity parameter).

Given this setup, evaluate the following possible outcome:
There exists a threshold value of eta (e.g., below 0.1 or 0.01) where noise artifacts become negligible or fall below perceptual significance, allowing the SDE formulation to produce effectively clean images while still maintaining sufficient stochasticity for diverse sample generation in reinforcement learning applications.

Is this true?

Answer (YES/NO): NO